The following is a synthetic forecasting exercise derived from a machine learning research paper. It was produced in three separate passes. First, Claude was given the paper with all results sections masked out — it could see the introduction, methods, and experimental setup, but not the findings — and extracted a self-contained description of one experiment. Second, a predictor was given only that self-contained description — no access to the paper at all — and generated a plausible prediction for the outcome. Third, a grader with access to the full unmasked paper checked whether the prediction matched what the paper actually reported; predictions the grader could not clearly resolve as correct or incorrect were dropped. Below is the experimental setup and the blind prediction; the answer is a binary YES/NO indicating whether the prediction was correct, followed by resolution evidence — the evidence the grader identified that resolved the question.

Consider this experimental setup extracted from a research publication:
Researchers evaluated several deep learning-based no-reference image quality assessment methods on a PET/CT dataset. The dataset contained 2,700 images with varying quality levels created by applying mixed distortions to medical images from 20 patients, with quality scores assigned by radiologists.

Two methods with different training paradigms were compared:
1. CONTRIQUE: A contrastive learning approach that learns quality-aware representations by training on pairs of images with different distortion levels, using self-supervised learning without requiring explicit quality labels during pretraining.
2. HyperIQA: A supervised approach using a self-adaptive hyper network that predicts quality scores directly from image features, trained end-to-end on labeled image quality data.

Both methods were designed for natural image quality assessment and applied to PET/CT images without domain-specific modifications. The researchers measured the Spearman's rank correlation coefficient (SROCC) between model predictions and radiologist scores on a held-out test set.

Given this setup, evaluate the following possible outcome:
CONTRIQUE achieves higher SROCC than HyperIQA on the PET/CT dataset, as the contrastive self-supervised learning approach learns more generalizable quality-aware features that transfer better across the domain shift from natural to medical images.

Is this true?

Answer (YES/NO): NO